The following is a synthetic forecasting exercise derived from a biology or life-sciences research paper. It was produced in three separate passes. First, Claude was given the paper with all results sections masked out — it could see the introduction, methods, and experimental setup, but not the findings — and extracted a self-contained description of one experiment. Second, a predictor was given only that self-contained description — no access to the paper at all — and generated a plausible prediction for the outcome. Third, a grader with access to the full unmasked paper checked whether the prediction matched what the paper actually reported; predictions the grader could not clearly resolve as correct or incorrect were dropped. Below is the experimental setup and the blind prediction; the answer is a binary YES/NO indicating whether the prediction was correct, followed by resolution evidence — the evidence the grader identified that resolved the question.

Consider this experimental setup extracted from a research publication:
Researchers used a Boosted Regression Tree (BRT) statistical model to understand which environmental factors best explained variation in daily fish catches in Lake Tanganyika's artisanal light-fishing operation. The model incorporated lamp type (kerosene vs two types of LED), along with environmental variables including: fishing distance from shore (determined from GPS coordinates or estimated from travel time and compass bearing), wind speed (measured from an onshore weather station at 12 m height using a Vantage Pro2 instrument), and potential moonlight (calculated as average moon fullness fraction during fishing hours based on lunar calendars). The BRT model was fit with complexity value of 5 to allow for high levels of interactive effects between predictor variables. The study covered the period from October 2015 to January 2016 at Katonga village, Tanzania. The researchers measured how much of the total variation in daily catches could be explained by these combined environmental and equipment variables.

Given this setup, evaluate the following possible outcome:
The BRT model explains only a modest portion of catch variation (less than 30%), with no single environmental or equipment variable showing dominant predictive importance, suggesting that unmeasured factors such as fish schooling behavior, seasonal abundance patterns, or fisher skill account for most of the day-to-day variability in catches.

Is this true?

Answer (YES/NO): NO